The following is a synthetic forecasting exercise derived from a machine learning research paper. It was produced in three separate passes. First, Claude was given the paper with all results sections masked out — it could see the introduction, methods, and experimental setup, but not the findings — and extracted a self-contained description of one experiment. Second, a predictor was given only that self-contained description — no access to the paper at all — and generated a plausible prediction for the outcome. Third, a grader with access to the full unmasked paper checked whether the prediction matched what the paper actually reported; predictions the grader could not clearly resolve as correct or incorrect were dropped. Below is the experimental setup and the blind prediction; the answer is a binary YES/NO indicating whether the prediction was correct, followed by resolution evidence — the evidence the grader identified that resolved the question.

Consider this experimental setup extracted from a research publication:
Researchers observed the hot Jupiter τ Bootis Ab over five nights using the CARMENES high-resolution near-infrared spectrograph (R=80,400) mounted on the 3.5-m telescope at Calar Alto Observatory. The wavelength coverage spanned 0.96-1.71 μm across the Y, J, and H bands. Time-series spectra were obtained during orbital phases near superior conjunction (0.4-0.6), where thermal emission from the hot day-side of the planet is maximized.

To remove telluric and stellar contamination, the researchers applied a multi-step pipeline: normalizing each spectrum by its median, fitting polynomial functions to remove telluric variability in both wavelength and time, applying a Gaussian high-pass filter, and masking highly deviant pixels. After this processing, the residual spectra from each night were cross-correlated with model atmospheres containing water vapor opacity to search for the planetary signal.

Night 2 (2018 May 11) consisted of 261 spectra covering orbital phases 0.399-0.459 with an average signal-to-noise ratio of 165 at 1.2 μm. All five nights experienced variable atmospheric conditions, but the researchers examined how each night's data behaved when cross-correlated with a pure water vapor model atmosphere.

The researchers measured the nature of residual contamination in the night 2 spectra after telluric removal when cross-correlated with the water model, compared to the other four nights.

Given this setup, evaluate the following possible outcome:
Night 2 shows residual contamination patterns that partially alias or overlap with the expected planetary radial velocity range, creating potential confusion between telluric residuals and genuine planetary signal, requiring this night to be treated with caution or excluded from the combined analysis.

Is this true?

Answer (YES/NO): NO